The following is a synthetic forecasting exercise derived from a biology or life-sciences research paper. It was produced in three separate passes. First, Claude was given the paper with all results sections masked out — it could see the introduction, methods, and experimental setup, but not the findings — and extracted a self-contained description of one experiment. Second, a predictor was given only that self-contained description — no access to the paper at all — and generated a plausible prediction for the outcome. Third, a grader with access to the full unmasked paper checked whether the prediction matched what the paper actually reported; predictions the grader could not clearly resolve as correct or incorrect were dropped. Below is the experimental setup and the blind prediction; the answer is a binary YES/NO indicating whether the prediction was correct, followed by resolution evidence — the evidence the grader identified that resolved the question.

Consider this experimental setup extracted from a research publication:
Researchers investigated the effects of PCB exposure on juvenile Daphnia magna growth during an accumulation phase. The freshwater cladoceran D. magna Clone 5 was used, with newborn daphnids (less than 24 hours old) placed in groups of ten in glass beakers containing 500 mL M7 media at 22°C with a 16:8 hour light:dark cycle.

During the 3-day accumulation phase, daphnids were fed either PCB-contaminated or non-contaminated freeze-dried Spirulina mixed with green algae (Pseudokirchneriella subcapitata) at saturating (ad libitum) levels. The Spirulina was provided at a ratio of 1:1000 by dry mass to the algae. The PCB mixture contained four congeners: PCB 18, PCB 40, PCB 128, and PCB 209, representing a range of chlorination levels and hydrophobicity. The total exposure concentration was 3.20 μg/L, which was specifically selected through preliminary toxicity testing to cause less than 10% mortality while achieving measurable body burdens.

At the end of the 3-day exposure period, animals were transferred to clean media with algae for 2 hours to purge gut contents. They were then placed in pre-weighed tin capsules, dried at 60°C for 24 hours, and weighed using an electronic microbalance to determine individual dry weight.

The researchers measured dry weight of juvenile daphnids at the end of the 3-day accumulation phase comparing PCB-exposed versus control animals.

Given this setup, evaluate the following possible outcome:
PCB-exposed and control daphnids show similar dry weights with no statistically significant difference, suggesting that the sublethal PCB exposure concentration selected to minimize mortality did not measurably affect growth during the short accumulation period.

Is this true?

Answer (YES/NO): YES